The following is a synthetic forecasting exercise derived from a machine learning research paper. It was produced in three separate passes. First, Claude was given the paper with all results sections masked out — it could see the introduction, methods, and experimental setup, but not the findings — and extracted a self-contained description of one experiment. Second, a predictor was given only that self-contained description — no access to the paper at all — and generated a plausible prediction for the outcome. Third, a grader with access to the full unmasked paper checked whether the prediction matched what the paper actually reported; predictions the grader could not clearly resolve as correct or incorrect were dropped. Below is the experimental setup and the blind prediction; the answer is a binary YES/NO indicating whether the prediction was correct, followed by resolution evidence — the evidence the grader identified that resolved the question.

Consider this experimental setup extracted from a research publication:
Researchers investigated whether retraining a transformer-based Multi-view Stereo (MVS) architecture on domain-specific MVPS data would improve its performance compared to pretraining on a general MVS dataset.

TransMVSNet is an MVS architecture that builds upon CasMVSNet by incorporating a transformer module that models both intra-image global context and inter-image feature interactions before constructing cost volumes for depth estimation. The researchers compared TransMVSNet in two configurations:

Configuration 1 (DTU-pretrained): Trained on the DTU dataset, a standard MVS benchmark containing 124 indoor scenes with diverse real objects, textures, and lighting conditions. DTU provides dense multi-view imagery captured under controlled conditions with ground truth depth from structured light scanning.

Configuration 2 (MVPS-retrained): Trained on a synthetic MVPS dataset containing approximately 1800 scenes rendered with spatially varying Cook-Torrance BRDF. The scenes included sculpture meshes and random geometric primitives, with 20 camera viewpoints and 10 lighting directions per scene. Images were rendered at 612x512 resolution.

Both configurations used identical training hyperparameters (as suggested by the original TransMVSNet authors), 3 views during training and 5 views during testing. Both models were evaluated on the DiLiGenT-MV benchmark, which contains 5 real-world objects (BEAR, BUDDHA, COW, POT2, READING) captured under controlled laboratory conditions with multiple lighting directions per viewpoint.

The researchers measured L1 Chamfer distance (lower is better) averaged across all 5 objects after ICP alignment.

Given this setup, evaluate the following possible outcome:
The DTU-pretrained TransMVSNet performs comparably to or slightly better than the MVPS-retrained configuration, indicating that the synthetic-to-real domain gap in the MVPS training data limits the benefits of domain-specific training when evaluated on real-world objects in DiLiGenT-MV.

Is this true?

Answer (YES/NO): YES